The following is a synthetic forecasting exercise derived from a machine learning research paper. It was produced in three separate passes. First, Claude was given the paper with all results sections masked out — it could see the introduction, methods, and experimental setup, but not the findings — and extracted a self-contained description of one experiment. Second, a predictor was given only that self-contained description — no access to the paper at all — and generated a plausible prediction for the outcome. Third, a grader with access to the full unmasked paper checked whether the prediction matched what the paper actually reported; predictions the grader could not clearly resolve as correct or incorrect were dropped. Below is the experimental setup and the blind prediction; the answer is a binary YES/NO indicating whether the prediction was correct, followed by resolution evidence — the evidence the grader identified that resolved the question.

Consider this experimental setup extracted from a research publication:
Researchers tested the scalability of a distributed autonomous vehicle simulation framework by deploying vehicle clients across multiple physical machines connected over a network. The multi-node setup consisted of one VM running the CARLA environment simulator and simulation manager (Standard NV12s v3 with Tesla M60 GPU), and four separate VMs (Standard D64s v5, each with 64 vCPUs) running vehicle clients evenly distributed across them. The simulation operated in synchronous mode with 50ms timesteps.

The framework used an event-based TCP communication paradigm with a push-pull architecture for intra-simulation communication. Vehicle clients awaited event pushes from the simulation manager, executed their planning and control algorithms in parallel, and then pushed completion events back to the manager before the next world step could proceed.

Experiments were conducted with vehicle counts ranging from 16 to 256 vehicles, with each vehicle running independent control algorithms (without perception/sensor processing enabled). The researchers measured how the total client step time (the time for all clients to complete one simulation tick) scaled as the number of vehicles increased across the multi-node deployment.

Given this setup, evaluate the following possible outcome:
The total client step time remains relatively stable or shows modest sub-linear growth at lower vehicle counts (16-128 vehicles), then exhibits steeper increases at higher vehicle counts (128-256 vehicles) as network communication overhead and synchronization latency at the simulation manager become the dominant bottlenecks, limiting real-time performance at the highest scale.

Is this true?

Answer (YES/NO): NO